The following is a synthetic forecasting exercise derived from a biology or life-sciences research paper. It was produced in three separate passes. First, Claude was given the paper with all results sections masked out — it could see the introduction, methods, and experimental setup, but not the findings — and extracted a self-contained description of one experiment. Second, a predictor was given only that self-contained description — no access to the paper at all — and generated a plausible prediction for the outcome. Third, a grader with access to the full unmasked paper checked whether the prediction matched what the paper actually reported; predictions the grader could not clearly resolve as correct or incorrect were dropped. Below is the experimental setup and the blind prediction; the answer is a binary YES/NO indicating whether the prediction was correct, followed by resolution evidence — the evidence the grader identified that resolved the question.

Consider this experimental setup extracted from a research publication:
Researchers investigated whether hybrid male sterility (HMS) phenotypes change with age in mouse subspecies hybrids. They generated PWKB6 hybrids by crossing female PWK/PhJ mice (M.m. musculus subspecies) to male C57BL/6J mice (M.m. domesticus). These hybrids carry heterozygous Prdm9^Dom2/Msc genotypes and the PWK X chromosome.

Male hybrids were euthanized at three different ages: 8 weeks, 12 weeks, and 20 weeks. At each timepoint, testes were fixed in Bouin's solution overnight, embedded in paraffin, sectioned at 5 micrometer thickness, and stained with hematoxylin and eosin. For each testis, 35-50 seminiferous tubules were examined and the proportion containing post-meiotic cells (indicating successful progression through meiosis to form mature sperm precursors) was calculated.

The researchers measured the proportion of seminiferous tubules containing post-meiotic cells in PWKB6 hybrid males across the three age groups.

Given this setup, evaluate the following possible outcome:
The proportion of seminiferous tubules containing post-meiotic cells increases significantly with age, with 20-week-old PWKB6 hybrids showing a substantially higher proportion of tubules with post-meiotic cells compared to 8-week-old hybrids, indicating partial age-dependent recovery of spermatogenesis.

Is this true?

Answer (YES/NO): YES